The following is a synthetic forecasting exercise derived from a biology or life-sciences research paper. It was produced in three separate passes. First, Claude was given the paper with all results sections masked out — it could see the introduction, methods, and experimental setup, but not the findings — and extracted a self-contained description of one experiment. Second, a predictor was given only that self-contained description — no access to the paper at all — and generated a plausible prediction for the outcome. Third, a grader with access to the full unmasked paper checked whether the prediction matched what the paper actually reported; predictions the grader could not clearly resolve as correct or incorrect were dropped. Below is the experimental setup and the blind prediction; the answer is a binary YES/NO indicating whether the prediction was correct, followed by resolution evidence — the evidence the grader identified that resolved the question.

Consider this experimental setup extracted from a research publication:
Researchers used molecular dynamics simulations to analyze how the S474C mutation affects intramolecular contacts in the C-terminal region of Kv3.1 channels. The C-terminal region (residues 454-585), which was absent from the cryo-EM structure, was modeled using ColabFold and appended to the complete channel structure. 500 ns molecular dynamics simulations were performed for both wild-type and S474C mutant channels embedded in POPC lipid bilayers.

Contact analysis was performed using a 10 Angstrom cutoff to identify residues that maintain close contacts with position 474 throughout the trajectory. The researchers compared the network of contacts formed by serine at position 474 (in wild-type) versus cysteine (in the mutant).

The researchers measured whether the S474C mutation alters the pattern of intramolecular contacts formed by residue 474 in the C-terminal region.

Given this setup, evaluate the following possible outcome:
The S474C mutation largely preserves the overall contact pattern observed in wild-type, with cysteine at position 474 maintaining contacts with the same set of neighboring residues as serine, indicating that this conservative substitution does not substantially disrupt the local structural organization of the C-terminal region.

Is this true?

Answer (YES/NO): NO